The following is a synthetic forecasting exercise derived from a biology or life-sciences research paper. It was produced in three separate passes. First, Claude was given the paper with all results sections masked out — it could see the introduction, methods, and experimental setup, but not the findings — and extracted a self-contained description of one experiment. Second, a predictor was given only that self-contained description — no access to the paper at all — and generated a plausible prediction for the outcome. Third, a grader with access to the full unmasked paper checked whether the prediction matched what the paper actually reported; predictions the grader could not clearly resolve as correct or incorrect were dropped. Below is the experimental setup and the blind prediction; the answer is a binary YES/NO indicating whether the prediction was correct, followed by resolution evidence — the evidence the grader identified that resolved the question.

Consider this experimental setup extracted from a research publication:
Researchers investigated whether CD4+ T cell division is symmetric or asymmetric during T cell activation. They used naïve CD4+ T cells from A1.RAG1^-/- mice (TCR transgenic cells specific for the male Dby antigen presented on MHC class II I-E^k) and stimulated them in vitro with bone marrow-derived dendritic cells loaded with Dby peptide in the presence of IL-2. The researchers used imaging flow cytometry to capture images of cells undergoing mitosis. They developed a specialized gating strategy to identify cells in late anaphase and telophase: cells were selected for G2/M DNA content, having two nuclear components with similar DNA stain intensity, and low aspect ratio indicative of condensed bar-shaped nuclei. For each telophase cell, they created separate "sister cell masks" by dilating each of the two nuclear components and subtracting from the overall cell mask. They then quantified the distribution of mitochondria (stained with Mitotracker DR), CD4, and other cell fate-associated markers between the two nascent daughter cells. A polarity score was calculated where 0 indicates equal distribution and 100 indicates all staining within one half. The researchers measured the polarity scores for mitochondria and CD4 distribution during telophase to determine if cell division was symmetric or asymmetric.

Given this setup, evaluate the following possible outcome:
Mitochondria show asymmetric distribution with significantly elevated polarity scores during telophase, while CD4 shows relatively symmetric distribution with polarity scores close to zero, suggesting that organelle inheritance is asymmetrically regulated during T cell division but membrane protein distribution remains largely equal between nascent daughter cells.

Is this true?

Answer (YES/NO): NO